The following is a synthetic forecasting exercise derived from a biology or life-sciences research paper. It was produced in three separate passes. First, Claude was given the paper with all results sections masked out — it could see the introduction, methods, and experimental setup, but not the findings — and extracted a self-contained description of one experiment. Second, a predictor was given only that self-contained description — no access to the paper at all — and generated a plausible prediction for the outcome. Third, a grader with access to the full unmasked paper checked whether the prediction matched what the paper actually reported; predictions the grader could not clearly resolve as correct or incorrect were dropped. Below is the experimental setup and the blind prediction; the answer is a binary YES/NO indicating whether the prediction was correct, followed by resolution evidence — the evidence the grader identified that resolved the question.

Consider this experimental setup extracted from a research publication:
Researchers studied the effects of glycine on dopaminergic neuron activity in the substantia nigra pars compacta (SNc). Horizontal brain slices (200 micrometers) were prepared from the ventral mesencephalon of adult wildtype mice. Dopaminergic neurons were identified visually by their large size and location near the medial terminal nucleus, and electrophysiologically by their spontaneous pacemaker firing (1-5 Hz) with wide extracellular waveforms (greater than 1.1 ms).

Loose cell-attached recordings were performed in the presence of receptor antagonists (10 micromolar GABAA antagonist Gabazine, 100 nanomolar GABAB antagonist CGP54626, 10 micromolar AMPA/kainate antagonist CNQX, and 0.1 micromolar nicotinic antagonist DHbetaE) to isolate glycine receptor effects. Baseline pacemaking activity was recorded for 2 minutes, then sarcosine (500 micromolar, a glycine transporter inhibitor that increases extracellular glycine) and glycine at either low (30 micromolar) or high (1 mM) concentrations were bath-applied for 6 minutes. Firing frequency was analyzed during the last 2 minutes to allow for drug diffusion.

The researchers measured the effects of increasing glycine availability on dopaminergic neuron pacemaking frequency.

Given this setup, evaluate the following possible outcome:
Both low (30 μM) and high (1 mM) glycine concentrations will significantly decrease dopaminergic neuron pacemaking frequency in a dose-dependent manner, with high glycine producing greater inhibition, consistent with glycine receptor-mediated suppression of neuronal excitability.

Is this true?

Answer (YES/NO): NO